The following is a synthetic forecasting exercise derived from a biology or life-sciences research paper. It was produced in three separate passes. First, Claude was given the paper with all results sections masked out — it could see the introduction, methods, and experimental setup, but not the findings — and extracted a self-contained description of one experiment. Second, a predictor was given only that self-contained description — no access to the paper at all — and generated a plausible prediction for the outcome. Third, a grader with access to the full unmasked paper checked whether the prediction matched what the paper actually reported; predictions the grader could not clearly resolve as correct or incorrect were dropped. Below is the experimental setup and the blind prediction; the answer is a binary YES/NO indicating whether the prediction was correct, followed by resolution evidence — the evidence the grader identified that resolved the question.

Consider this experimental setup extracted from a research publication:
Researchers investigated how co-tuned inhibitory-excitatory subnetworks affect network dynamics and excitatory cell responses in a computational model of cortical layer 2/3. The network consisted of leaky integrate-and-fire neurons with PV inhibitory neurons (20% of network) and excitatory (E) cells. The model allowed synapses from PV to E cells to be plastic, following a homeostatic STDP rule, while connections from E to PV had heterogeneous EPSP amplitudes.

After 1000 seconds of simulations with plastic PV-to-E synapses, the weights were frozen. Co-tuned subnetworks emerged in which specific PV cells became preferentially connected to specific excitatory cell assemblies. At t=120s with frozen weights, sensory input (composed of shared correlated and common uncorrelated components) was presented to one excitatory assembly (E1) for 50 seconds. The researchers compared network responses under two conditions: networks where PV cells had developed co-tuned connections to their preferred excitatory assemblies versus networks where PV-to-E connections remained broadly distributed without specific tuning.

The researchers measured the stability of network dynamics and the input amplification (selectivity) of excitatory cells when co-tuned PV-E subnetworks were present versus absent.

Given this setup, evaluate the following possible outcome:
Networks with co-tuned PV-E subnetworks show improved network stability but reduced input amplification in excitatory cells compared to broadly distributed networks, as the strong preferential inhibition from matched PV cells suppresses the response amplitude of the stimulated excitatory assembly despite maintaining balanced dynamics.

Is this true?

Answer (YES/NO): YES